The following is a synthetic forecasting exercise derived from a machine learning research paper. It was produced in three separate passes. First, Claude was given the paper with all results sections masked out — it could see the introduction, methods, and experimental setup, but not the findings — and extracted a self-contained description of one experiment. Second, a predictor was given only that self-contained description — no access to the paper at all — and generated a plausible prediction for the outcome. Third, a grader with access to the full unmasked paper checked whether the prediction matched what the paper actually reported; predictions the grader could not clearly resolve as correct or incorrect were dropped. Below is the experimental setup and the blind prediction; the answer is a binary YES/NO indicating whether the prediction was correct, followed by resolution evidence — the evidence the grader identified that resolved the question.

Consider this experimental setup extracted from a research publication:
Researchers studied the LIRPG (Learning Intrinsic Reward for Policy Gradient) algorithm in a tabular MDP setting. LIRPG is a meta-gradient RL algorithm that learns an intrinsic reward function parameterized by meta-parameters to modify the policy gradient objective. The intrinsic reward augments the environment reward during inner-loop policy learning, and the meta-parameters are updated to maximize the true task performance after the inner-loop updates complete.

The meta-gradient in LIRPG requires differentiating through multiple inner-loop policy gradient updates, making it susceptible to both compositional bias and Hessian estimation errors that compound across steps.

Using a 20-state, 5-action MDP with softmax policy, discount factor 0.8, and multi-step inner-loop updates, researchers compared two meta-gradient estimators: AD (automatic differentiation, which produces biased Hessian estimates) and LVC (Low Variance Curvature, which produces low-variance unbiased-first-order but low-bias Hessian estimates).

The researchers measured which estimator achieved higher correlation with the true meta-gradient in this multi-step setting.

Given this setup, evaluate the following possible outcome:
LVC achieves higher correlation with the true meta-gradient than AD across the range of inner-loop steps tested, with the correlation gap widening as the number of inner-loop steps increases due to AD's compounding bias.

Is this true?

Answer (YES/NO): NO